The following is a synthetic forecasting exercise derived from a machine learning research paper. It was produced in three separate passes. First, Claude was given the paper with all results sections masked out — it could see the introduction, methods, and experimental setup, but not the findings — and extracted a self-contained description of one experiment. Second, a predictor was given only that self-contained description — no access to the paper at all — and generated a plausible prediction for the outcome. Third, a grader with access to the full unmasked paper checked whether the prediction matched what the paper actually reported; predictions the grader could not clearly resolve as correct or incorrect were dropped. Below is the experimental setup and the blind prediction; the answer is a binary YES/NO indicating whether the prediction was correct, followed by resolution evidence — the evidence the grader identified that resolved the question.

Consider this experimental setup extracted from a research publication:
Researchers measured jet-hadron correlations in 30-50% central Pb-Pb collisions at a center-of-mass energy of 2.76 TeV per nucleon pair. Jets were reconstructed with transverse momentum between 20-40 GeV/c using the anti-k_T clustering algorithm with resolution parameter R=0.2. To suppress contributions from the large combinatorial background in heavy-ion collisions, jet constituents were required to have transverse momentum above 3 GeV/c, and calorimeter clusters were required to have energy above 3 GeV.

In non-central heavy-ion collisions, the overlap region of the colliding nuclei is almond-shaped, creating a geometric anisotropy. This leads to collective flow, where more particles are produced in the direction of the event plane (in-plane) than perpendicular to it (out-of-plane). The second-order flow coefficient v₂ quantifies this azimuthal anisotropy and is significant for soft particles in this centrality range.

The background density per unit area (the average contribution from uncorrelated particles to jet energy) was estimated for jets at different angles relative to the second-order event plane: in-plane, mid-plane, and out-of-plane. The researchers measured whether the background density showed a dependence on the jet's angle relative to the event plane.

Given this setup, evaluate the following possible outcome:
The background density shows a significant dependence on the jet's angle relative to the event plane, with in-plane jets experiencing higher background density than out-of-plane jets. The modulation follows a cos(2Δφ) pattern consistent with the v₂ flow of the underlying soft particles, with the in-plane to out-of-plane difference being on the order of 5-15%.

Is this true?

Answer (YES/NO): NO